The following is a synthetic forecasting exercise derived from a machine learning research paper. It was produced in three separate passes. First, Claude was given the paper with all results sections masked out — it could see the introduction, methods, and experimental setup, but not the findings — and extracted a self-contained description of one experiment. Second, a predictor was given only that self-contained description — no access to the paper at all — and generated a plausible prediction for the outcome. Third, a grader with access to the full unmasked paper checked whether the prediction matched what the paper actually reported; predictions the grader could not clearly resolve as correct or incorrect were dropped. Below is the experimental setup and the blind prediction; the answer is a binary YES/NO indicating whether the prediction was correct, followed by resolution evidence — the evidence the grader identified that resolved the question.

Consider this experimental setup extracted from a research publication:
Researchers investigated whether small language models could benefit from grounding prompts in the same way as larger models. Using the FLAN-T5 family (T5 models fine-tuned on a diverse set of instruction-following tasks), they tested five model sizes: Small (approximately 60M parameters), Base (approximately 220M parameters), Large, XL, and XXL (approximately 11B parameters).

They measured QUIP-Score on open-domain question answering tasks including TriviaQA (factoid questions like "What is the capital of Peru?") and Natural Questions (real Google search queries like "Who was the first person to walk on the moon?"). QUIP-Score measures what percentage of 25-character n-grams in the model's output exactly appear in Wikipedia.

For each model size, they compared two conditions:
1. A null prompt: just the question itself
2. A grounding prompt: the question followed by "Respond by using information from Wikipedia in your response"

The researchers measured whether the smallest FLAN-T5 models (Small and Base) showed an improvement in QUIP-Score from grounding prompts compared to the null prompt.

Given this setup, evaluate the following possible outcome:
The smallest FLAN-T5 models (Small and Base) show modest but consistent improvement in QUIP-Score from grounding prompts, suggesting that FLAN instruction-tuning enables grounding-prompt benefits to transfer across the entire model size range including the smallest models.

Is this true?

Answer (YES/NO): NO